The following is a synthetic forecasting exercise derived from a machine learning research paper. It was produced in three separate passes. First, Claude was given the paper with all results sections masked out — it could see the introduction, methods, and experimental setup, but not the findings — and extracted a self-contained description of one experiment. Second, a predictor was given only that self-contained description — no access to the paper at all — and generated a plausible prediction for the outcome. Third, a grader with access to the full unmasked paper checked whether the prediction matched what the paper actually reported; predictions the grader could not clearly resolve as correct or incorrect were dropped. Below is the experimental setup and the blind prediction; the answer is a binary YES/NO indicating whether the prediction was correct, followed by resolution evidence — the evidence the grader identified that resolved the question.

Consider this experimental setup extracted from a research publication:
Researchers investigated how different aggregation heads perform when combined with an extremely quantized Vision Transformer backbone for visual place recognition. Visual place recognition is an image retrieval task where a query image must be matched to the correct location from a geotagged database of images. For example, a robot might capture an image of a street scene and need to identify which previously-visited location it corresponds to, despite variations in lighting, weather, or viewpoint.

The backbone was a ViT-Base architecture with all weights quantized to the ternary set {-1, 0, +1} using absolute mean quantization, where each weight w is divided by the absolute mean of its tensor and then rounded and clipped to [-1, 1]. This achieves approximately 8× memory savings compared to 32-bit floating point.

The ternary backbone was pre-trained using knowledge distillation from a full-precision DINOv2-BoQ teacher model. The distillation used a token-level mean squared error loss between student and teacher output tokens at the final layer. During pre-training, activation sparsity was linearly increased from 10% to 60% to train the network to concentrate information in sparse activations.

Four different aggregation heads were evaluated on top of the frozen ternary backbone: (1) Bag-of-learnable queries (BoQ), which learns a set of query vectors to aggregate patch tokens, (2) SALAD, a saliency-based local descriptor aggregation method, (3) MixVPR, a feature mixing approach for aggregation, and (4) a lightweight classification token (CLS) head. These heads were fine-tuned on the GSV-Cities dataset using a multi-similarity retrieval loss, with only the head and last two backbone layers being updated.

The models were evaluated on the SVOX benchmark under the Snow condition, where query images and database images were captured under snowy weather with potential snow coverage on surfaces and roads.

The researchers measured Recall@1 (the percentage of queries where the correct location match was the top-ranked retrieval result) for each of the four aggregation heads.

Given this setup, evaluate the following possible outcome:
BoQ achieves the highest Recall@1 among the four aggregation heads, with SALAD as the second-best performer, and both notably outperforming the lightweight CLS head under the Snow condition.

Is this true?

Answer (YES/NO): YES